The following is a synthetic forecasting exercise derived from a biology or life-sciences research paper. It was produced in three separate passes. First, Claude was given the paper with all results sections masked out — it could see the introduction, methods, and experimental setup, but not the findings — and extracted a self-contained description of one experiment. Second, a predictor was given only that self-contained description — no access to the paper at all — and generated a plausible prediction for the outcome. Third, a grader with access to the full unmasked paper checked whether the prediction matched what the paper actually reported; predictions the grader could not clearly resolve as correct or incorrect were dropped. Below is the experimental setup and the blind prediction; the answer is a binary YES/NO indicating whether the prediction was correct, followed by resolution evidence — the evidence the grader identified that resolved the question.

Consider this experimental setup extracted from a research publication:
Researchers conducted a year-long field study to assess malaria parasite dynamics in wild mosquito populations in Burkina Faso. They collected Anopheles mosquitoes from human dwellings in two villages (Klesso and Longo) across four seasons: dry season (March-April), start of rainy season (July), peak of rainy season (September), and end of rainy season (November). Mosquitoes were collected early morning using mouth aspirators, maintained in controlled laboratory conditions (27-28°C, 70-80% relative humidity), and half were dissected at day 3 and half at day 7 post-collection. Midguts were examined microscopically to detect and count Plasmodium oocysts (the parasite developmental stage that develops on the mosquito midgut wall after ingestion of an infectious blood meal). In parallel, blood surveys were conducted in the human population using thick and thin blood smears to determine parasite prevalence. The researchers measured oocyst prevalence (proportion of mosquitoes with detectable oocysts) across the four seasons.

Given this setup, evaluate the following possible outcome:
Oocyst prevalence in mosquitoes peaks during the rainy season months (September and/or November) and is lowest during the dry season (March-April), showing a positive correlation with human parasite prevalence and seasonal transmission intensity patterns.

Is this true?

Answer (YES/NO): NO